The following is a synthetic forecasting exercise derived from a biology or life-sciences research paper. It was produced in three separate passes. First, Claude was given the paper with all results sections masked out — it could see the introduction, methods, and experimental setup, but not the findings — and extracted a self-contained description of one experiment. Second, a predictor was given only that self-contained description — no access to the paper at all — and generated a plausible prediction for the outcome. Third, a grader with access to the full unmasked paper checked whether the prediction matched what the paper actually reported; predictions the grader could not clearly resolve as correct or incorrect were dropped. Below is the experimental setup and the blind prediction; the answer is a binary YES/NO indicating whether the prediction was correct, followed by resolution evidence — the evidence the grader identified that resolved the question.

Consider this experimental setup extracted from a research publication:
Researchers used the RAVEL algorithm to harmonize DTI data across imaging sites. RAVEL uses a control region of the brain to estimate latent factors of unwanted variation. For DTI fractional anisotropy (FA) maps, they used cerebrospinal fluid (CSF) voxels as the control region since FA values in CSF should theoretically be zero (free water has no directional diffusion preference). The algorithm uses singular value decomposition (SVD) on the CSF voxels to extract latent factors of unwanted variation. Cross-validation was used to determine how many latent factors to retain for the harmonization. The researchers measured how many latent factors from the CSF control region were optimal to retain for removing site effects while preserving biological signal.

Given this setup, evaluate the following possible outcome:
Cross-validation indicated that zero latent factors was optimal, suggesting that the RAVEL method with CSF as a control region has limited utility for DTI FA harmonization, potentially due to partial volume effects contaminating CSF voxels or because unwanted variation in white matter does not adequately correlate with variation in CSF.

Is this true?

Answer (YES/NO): NO